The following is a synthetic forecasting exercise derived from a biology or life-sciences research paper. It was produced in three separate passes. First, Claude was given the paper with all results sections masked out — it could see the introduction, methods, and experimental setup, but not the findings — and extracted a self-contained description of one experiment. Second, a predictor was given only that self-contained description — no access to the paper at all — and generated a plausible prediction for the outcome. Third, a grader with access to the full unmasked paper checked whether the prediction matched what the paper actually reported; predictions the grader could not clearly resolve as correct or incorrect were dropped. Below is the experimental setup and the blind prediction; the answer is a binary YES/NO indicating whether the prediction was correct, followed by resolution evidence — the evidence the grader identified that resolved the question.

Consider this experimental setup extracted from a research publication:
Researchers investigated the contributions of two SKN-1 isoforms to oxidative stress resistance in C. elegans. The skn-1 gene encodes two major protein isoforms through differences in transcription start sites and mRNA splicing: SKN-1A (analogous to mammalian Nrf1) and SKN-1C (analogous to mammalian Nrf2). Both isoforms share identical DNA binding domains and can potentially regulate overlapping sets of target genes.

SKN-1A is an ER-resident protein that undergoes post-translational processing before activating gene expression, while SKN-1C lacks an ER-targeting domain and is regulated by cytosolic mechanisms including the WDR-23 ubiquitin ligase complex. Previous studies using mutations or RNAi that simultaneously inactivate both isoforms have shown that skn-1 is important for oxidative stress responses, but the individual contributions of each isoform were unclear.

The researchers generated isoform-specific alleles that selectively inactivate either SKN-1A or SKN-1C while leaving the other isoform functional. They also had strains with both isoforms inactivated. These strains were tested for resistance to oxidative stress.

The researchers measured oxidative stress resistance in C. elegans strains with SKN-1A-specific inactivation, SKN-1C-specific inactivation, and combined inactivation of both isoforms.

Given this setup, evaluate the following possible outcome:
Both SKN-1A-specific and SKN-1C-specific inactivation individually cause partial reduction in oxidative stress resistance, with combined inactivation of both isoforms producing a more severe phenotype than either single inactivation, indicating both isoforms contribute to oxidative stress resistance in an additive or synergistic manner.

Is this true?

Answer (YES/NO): NO